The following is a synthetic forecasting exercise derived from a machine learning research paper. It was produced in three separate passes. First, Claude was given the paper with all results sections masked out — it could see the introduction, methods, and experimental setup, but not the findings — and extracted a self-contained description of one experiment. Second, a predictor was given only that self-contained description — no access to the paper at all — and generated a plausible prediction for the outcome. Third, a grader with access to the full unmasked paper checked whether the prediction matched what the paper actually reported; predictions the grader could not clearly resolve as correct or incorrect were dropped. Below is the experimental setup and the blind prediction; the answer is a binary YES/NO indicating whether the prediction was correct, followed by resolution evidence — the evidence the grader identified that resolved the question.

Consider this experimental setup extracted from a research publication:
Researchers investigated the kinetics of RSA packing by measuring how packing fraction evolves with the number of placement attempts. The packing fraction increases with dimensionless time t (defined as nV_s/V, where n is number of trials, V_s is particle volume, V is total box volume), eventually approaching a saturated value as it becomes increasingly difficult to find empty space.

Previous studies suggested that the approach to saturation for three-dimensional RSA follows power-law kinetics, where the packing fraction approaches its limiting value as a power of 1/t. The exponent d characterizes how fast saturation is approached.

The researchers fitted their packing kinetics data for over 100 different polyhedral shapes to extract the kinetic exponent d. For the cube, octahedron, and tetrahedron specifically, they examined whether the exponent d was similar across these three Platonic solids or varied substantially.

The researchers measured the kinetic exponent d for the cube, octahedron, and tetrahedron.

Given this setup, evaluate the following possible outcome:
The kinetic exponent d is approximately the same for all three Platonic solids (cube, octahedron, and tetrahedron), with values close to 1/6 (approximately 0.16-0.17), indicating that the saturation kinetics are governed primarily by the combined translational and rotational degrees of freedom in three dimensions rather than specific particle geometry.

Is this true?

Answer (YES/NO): NO